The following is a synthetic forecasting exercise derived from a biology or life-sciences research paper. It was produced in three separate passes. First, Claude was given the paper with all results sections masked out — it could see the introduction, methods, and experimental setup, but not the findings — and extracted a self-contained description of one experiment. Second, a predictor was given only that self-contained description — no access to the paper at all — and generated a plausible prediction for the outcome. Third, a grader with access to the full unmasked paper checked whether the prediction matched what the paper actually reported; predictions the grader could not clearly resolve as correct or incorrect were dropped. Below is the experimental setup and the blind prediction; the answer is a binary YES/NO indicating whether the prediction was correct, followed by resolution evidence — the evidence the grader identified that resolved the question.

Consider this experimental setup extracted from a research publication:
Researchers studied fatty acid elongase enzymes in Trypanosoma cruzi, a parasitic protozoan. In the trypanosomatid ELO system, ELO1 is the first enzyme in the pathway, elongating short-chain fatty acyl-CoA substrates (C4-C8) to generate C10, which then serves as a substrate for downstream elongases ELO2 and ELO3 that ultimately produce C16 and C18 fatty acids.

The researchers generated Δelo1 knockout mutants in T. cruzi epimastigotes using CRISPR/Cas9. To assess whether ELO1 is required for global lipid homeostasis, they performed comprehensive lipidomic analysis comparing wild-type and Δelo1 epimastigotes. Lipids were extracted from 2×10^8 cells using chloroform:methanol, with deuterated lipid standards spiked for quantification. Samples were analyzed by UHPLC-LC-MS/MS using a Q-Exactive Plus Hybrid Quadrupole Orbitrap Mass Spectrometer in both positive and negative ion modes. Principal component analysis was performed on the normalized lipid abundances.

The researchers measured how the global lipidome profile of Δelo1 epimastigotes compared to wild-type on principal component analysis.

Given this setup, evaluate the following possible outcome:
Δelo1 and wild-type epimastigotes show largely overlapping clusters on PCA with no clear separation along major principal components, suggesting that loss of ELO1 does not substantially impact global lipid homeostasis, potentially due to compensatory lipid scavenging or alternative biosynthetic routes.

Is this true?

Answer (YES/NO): YES